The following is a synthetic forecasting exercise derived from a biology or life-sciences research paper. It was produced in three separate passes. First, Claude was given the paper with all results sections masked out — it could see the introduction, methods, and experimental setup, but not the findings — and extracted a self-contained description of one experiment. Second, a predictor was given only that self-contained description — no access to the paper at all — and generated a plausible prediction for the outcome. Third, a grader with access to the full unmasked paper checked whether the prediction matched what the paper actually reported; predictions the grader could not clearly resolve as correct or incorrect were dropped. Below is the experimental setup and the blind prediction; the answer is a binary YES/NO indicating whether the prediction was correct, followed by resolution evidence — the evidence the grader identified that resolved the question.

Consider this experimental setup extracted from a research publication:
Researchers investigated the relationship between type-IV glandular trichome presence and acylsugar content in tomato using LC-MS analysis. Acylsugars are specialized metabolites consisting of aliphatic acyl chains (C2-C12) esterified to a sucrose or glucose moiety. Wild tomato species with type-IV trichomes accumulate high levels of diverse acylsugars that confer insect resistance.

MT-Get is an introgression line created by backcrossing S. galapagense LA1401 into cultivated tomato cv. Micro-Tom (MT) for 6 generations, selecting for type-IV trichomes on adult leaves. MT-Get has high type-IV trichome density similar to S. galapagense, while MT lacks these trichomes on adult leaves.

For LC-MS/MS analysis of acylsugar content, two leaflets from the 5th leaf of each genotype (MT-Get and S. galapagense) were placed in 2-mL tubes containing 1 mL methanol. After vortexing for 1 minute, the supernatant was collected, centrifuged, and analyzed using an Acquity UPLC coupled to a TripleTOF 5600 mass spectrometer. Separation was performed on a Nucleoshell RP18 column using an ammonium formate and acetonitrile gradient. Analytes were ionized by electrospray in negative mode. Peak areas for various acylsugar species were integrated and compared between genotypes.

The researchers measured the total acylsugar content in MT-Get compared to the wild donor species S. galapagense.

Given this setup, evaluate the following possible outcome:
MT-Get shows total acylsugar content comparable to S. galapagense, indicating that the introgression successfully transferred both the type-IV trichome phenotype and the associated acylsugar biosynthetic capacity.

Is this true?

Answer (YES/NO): NO